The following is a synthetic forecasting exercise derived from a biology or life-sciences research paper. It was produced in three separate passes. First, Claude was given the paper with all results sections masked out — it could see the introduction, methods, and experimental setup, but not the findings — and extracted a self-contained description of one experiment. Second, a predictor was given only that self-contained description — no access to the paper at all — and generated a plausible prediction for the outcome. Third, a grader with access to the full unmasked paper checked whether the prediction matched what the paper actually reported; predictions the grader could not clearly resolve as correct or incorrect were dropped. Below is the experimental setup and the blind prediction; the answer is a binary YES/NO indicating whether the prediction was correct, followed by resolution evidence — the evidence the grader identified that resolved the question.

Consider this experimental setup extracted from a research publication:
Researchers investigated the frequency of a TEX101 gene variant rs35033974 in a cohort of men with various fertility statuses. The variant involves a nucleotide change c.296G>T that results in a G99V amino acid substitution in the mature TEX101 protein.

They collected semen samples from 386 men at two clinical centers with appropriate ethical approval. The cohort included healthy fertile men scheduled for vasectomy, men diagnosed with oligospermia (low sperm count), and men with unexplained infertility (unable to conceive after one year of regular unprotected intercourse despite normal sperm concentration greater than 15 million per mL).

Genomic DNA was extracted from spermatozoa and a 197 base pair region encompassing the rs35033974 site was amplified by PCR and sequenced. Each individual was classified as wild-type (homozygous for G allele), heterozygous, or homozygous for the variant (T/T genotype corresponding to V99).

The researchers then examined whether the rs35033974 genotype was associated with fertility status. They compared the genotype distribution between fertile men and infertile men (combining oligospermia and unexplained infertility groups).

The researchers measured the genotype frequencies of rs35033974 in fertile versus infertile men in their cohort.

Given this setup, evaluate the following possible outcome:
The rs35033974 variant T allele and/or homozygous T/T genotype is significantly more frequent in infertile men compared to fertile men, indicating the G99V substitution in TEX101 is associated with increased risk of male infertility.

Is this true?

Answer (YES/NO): NO